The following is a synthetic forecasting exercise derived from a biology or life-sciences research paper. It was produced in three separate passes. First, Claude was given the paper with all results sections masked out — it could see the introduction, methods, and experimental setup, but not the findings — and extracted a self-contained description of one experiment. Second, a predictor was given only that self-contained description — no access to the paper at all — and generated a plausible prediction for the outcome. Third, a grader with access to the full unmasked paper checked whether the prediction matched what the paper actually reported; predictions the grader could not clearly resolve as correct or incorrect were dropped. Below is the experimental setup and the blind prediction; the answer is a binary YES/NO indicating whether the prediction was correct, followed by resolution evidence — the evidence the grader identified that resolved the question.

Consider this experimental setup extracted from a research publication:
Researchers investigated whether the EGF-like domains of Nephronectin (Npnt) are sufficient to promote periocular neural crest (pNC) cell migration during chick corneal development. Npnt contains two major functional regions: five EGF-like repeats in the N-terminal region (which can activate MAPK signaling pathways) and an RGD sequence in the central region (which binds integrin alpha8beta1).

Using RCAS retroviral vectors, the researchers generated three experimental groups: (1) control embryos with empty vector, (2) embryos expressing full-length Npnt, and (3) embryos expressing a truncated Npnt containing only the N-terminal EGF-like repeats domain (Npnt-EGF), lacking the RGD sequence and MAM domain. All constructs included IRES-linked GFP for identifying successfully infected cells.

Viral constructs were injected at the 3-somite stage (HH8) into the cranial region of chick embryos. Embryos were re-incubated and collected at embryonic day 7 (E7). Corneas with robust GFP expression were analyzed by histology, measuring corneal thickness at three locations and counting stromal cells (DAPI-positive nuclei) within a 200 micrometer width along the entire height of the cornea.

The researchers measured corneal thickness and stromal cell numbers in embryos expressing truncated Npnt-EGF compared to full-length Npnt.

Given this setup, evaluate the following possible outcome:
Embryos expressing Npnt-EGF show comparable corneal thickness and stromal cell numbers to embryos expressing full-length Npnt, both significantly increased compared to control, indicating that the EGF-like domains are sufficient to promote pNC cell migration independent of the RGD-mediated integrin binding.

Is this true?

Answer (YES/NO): NO